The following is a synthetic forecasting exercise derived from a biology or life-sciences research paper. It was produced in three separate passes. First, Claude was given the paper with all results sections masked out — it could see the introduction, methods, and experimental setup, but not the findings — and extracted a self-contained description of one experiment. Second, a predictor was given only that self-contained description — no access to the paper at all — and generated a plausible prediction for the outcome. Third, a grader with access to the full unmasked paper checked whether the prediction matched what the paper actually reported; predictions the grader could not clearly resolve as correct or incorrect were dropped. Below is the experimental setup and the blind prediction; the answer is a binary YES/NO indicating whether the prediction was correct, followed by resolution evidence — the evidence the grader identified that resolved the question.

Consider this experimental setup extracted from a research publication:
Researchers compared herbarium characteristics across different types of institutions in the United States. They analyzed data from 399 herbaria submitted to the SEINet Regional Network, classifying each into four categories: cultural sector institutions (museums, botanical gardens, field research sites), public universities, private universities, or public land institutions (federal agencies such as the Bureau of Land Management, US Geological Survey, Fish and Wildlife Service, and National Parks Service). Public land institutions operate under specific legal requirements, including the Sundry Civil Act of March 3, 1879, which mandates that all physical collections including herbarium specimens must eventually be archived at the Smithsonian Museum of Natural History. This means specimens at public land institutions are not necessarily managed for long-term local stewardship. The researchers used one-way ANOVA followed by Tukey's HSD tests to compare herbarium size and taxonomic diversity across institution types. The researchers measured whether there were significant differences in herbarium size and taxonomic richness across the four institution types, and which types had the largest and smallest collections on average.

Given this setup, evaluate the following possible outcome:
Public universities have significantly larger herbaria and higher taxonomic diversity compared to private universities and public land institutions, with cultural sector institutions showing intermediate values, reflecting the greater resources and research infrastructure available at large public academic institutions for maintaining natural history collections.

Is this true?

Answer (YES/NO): NO